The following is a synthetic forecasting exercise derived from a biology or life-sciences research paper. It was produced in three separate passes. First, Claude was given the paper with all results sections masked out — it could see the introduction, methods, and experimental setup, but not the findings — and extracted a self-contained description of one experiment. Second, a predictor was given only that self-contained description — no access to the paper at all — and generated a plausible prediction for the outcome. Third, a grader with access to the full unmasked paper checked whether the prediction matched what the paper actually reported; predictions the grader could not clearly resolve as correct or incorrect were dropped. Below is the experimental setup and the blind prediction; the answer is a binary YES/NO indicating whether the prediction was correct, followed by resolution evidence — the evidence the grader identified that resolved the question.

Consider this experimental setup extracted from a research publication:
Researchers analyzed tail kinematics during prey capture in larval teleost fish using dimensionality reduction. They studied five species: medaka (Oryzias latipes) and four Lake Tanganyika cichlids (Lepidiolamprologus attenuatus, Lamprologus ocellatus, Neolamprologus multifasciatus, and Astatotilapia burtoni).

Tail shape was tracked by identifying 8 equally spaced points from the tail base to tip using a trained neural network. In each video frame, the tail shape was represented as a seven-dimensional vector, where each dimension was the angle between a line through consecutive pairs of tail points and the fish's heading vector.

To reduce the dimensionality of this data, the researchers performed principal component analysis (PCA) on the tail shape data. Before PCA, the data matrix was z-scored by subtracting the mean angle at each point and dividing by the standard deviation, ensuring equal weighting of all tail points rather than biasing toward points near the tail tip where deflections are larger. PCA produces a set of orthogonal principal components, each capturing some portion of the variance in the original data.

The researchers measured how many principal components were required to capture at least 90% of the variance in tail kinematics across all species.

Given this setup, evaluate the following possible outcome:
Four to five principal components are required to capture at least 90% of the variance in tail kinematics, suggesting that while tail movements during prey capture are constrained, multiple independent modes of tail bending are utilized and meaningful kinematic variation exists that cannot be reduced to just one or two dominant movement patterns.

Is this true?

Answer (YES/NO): NO